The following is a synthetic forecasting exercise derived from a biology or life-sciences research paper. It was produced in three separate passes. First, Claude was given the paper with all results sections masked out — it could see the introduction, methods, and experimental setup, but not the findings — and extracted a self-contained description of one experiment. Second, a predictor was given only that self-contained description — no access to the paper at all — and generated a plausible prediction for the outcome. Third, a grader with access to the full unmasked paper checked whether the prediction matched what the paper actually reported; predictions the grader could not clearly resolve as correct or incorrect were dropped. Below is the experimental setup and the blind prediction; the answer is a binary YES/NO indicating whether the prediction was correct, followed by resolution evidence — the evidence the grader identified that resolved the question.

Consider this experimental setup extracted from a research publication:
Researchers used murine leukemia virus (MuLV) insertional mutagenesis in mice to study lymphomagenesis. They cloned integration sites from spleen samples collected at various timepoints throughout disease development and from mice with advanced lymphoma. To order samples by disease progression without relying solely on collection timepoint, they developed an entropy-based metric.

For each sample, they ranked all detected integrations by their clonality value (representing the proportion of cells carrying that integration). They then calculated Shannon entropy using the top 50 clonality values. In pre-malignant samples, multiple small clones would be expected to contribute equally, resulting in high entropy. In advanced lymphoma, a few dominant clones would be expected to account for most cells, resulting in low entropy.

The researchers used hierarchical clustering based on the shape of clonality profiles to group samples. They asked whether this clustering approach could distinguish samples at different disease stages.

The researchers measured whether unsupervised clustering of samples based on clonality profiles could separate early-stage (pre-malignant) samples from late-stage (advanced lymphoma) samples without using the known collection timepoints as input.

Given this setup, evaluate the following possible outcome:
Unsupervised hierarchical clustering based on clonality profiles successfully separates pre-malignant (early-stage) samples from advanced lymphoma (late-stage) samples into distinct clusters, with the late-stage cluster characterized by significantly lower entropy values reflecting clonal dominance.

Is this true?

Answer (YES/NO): YES